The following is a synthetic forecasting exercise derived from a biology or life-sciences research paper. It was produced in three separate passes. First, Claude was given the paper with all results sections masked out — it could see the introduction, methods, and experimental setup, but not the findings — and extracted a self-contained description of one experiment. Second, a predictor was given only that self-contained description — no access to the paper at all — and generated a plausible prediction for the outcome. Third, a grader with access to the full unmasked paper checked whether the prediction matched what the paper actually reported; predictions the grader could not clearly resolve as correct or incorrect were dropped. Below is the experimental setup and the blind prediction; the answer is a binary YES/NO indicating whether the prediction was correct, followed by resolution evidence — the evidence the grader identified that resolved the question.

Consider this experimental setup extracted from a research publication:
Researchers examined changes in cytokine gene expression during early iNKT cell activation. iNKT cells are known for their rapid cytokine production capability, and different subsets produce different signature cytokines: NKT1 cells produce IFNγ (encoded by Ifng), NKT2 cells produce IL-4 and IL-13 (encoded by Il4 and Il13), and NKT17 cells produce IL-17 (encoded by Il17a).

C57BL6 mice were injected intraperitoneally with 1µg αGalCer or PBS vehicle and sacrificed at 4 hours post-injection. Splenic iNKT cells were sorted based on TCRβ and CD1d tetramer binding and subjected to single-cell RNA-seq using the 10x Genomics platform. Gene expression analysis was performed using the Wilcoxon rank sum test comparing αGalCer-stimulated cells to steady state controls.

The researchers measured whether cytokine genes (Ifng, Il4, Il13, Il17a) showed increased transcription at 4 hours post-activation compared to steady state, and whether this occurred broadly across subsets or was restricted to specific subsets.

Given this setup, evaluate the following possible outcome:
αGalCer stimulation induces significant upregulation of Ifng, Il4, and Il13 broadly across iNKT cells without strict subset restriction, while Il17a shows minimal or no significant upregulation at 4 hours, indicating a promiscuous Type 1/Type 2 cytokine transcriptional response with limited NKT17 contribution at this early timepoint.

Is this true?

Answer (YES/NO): NO